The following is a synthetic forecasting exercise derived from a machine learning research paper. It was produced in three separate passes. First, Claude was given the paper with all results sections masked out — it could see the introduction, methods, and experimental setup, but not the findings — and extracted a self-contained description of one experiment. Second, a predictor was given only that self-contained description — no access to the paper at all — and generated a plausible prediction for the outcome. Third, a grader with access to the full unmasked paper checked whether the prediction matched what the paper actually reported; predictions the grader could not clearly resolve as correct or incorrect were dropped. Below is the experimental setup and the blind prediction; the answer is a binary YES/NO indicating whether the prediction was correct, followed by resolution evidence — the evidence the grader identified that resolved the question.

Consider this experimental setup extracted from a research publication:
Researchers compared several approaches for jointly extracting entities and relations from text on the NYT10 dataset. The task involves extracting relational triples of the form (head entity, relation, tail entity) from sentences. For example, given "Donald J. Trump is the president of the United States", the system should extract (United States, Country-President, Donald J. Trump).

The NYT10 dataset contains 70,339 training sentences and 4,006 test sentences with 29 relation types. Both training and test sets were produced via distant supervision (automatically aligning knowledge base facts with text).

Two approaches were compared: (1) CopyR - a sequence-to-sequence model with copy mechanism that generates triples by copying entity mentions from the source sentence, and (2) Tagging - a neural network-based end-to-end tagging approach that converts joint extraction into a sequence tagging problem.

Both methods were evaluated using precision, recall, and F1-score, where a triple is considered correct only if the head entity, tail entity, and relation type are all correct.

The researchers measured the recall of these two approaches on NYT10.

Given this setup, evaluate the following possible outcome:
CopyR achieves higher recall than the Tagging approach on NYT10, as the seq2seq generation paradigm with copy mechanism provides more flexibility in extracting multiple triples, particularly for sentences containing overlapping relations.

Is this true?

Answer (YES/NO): YES